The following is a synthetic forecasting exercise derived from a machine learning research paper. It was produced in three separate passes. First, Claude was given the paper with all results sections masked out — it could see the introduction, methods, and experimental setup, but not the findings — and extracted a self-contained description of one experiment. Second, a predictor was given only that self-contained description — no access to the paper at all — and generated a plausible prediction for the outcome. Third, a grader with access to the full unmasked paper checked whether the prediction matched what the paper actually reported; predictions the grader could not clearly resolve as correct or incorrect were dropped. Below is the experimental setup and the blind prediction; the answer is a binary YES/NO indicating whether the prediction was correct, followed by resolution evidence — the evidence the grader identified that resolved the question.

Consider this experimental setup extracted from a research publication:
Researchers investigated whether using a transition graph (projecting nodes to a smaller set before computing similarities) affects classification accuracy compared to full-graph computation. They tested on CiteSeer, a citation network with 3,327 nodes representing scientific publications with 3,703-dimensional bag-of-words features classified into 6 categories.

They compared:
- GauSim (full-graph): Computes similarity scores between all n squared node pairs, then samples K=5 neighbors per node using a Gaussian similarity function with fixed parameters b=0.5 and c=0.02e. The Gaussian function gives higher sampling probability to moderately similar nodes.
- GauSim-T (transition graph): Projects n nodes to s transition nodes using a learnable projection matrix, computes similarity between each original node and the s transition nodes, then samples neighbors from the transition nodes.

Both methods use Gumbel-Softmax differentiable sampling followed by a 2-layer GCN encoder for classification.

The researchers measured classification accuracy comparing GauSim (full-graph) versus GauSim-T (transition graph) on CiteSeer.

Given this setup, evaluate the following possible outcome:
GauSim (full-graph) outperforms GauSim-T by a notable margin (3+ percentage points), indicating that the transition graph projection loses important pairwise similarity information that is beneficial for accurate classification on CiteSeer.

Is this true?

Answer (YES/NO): NO